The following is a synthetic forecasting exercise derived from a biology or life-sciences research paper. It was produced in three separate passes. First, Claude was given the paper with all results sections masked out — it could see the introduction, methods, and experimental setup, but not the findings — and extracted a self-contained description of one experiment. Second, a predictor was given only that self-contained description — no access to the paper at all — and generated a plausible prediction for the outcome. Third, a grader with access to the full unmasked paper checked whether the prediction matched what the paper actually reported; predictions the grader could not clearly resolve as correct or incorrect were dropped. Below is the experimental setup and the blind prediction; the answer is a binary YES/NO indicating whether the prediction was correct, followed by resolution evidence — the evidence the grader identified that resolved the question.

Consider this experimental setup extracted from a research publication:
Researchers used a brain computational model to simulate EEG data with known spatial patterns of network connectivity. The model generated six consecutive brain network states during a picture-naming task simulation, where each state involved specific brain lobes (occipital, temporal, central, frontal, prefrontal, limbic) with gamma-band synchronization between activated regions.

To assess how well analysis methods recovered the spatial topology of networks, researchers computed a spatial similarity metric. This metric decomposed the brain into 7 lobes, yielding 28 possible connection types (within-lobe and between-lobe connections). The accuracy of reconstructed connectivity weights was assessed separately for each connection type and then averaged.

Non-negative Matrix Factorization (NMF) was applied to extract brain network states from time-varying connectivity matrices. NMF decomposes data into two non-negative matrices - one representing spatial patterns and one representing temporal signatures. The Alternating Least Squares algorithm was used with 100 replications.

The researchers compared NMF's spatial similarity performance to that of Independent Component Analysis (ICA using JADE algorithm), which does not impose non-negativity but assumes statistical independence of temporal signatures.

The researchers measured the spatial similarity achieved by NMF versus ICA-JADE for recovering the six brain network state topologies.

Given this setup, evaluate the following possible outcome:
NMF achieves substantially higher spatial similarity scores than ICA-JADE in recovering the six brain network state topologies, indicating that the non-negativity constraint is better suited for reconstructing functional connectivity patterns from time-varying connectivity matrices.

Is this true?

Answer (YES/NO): YES